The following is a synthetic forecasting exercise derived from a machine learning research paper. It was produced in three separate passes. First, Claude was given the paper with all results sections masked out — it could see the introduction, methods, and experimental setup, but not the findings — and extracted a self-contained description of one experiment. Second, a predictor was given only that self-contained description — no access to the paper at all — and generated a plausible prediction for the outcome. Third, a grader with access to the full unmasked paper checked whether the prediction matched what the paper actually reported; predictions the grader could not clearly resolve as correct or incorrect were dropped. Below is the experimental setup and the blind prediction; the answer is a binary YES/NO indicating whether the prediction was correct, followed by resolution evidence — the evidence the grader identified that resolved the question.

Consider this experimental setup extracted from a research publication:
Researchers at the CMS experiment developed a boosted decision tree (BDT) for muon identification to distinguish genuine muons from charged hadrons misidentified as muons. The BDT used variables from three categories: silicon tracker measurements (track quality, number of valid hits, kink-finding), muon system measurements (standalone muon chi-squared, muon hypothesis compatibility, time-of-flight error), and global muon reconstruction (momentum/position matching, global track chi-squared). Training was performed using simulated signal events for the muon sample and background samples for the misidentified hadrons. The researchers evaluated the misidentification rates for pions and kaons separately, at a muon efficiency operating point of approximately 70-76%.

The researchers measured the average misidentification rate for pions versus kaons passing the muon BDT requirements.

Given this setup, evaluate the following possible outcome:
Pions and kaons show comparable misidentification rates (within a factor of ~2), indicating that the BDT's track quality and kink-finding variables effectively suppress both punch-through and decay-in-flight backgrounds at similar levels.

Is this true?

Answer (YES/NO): YES